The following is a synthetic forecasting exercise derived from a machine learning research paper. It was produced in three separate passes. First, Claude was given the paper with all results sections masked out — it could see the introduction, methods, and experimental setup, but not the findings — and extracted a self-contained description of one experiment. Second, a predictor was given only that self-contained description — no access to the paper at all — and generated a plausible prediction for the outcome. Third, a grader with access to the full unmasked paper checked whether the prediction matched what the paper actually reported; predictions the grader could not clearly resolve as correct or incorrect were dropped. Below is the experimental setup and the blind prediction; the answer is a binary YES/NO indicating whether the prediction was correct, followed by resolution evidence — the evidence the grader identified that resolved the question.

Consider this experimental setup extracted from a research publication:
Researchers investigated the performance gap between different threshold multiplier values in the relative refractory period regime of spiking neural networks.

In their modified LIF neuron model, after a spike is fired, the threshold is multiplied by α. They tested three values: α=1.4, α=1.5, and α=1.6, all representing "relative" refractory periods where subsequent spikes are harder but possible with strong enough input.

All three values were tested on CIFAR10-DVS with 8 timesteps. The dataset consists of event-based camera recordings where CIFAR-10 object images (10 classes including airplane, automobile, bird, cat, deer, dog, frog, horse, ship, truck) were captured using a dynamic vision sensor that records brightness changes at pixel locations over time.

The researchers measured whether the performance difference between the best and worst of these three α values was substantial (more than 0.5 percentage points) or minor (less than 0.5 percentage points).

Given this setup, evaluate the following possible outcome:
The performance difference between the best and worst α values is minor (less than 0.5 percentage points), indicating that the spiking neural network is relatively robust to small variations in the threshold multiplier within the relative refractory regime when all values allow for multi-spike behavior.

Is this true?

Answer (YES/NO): NO